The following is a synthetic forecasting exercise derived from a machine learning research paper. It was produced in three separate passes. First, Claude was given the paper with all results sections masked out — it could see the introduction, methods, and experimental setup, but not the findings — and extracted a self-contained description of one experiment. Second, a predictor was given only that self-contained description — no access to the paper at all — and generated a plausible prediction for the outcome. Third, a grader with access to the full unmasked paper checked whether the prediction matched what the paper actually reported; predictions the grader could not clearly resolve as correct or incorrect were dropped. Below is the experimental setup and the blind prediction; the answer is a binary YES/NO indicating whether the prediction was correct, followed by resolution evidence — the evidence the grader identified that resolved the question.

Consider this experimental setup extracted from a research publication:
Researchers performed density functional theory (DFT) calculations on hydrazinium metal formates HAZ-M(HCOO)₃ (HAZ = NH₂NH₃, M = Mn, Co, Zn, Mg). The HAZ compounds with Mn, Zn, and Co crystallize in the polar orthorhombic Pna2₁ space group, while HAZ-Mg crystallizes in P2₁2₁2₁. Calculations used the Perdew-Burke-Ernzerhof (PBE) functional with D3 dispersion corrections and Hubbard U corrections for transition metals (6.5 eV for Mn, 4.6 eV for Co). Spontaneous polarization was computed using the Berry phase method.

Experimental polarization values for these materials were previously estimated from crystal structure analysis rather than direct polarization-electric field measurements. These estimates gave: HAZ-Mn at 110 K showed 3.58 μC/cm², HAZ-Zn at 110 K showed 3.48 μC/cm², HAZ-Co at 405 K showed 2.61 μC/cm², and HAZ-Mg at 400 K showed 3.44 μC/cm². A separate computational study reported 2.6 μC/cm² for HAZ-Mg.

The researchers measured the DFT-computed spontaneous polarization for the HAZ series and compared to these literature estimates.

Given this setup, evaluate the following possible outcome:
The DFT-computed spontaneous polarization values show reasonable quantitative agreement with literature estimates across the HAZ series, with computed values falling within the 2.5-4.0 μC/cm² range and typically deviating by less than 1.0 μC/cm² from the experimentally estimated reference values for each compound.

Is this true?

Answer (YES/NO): YES